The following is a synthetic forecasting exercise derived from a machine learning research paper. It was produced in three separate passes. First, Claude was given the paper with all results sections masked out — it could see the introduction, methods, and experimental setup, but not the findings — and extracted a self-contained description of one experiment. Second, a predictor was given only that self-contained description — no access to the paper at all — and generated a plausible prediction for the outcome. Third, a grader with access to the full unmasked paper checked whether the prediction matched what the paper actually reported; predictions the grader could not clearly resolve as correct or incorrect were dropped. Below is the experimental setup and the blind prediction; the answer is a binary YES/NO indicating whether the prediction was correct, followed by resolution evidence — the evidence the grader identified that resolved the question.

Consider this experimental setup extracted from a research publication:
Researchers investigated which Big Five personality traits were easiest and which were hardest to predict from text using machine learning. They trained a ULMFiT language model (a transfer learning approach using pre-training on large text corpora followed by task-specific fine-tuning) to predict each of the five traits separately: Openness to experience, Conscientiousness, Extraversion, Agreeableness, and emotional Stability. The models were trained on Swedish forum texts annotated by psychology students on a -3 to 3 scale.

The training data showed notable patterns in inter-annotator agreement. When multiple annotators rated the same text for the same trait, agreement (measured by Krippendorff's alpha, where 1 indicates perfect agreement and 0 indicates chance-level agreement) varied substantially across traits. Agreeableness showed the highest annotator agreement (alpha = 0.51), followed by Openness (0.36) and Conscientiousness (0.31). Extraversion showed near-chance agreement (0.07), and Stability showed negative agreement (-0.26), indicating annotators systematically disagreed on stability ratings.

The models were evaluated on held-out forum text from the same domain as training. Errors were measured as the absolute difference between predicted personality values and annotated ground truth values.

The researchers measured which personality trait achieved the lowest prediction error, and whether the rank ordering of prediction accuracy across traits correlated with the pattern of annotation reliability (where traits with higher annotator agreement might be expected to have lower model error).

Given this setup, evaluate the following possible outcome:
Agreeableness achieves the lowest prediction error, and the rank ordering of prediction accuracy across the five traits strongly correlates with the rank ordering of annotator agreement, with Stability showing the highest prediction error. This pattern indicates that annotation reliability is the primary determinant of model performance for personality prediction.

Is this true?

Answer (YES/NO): NO